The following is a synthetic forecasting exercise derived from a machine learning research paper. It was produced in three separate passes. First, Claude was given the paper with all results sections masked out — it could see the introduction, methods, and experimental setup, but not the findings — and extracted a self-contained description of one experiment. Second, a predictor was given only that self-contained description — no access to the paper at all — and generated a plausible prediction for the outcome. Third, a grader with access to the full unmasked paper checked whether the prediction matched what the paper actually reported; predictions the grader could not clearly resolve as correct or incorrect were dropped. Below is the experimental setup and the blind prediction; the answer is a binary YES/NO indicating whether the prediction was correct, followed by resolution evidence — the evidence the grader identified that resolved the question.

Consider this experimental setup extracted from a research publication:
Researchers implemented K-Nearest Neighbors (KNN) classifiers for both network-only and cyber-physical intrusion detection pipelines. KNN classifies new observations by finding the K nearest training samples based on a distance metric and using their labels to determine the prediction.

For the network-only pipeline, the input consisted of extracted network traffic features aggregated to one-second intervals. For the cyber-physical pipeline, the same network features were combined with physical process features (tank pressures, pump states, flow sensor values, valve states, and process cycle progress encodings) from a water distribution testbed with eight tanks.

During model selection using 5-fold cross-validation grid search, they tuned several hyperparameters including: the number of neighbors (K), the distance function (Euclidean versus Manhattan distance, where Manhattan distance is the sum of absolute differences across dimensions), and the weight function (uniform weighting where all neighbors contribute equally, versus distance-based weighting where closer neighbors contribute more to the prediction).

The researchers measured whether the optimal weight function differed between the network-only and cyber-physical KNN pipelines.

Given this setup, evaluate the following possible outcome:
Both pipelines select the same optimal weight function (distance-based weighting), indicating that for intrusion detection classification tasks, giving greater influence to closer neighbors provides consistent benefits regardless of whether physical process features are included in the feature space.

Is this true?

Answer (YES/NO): NO